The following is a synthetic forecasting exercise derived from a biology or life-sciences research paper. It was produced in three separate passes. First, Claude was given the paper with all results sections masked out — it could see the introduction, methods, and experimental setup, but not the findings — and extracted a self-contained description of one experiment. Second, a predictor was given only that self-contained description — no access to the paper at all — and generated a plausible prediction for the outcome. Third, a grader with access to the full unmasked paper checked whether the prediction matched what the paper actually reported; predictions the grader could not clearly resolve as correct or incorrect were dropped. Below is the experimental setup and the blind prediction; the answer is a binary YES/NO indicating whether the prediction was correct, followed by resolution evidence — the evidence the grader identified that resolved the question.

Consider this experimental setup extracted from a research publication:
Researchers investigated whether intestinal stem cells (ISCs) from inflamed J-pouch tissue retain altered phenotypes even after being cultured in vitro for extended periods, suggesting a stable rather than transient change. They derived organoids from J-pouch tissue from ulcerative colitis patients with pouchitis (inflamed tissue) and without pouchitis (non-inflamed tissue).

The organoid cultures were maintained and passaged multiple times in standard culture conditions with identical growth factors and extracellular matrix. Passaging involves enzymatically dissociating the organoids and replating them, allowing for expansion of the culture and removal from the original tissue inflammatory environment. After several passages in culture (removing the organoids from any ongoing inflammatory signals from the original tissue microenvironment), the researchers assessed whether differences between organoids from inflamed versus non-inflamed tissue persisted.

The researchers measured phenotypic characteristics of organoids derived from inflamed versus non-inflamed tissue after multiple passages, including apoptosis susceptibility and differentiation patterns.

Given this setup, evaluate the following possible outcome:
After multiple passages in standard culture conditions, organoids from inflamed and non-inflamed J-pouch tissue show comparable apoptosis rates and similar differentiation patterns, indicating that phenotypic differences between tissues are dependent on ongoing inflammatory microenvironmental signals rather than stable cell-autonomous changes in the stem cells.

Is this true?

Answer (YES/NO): NO